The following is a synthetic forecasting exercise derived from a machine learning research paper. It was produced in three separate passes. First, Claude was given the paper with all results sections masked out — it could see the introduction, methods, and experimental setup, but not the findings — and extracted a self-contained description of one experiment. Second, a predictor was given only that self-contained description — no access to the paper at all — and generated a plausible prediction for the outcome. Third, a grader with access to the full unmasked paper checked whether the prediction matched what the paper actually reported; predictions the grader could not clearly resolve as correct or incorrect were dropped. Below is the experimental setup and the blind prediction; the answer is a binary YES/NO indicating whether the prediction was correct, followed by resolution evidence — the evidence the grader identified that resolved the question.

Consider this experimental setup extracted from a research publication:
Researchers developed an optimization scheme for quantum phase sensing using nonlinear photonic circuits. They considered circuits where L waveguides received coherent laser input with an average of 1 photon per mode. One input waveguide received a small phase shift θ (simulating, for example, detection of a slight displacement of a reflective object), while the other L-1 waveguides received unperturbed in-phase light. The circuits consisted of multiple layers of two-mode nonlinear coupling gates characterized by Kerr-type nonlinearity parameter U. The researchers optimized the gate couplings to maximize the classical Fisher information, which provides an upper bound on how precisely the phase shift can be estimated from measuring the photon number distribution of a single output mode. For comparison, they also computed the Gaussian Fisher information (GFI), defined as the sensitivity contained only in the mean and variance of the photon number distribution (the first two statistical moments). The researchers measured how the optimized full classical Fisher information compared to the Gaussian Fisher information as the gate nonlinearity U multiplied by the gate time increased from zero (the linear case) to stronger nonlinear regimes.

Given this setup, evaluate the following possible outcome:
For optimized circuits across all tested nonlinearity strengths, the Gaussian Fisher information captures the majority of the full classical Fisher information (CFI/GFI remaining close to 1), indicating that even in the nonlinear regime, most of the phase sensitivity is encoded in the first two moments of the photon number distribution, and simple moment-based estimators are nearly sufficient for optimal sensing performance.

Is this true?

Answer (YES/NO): NO